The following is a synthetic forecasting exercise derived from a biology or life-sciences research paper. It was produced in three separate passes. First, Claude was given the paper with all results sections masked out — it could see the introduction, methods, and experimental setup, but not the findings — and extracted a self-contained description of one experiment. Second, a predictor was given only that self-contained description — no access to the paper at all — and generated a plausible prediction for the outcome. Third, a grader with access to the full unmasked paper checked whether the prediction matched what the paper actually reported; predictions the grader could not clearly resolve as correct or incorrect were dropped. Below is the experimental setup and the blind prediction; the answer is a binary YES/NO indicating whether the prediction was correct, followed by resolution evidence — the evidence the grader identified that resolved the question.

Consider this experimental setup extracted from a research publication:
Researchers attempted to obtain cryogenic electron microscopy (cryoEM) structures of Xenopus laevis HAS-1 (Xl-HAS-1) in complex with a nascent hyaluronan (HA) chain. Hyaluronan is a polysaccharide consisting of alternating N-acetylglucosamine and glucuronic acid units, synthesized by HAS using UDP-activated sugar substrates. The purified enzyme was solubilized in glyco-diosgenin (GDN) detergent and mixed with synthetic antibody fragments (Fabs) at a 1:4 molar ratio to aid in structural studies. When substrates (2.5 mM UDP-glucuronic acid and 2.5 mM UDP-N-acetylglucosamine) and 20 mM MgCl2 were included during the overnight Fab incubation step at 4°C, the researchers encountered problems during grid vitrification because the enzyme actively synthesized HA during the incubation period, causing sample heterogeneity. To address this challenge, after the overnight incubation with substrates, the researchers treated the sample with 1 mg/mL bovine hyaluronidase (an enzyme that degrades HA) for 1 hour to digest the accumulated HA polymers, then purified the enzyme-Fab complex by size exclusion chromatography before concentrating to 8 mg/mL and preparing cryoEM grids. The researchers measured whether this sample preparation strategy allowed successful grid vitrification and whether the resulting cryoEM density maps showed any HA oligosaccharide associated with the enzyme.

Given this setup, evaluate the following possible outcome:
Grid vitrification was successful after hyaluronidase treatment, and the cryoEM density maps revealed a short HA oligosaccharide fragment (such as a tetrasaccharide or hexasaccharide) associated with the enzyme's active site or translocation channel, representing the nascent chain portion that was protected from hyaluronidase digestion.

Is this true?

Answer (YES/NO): NO